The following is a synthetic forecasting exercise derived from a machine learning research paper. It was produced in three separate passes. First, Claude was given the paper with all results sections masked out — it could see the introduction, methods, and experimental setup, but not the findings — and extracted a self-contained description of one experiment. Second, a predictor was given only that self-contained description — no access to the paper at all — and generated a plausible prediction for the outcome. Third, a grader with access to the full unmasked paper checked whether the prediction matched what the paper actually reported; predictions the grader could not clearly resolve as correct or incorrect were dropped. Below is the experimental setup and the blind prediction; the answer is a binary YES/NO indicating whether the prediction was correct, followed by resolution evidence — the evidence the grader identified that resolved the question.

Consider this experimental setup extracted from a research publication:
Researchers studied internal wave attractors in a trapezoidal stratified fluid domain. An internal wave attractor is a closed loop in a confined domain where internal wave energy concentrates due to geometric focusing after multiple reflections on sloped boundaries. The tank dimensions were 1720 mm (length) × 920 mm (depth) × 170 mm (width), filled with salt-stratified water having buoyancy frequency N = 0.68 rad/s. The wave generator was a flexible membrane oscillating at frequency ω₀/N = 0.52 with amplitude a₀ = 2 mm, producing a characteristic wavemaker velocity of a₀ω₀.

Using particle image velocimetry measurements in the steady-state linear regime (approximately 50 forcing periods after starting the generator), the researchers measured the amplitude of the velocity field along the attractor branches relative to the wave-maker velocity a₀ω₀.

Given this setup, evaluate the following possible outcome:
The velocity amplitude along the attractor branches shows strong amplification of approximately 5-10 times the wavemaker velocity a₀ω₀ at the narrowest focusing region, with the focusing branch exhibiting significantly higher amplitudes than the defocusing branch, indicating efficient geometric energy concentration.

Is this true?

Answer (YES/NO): YES